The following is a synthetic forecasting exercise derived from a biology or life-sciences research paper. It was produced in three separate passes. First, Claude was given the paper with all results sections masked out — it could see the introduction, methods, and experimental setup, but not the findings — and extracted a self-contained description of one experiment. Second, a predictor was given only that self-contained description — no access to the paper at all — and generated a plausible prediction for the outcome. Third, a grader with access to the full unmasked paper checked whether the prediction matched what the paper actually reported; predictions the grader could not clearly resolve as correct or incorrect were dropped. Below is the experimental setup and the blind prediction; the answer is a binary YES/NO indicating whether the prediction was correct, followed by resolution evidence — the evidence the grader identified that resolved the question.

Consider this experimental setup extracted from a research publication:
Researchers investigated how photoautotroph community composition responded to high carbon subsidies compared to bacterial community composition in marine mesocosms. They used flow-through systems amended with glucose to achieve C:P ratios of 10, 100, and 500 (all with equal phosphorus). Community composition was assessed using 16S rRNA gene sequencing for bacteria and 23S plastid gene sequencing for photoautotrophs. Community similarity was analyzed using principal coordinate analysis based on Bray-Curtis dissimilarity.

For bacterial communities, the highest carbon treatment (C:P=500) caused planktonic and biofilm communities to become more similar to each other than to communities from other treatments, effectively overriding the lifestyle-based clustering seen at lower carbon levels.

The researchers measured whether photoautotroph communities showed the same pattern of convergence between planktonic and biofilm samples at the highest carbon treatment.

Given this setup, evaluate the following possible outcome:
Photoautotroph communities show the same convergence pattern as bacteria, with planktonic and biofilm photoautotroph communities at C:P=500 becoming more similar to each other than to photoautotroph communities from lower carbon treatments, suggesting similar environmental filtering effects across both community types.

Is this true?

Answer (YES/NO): NO